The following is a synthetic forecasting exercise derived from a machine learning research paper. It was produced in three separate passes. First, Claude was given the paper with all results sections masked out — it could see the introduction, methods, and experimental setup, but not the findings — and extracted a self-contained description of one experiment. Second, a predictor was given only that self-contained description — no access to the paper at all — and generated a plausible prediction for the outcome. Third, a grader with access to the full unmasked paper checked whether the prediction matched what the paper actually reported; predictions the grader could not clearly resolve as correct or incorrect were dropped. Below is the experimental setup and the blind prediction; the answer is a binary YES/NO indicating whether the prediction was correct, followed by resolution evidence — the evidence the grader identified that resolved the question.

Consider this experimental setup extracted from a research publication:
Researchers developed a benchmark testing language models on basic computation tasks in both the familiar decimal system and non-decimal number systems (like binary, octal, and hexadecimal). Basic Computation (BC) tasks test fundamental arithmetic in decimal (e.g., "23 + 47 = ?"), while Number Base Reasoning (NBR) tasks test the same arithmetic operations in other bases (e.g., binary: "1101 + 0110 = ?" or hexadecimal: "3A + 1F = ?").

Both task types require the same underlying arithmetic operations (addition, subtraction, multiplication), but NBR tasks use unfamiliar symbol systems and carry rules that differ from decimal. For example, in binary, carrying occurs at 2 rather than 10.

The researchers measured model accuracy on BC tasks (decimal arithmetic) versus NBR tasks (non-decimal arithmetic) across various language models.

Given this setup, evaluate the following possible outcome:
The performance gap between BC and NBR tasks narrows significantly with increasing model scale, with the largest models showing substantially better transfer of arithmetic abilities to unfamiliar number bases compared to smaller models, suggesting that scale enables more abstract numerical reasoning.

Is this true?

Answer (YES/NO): NO